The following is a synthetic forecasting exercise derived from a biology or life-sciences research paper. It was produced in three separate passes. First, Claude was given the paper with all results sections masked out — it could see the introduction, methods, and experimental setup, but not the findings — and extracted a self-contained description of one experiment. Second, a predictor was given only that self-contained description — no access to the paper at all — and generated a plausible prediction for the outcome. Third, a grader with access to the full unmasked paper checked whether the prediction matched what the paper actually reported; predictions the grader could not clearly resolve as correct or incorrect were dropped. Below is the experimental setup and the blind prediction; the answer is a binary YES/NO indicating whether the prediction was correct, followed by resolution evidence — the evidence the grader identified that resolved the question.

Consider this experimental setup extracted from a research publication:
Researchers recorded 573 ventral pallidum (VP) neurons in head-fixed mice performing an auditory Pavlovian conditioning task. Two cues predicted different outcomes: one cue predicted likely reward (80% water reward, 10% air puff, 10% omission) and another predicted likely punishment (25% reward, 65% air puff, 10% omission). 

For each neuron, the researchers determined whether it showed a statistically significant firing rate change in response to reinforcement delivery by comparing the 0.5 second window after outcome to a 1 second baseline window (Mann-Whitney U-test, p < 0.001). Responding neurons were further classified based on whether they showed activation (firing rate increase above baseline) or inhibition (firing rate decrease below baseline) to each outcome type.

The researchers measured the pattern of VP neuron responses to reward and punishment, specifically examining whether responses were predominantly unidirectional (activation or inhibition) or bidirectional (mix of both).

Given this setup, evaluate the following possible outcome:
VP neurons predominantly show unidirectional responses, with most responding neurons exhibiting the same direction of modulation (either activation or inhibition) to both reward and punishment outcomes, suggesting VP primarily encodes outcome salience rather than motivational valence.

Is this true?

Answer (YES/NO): YES